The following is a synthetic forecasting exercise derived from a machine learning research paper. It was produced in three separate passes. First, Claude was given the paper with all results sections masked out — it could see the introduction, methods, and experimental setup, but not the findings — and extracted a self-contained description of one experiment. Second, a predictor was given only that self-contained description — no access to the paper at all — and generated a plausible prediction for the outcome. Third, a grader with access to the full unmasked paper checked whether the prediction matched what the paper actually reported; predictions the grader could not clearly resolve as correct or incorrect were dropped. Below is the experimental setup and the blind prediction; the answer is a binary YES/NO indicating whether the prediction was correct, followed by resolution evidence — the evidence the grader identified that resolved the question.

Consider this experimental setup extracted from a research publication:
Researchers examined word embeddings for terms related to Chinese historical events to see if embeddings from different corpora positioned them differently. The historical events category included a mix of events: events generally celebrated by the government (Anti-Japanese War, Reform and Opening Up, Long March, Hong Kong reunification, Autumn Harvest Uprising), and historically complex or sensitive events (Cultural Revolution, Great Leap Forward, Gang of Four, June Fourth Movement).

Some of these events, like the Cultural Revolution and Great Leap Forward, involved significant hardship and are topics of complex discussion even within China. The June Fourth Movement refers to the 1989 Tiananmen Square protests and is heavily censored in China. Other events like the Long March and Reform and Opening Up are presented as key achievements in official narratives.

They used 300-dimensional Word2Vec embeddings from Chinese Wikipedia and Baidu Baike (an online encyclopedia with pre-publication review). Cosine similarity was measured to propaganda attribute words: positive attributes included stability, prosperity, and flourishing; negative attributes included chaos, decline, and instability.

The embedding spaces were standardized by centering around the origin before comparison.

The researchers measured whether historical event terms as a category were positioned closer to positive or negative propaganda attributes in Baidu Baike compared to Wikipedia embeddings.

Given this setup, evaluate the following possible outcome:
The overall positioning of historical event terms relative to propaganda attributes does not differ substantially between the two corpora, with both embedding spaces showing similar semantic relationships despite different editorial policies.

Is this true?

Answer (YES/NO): NO